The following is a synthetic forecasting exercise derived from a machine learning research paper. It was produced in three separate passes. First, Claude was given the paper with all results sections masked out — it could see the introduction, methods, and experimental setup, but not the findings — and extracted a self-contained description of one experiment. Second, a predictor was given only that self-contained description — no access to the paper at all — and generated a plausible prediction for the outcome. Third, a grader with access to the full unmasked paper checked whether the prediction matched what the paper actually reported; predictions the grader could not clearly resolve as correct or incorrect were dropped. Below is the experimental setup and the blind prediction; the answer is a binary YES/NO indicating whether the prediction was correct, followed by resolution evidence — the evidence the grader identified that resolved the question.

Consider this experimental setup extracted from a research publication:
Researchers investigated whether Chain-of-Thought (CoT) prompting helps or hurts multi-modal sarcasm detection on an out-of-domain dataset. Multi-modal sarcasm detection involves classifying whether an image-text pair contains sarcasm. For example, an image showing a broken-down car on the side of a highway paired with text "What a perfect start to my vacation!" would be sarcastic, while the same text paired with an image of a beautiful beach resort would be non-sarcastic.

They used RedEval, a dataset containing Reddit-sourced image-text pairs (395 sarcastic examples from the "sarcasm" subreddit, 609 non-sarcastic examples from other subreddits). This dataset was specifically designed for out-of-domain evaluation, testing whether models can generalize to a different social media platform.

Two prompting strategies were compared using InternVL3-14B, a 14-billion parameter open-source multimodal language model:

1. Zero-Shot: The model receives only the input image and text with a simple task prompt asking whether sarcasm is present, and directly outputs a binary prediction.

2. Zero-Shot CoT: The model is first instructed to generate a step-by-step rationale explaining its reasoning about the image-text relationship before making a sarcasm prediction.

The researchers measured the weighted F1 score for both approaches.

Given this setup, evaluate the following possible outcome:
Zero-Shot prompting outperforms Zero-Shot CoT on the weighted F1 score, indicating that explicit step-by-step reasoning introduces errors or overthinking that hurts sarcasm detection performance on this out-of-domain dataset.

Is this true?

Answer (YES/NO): YES